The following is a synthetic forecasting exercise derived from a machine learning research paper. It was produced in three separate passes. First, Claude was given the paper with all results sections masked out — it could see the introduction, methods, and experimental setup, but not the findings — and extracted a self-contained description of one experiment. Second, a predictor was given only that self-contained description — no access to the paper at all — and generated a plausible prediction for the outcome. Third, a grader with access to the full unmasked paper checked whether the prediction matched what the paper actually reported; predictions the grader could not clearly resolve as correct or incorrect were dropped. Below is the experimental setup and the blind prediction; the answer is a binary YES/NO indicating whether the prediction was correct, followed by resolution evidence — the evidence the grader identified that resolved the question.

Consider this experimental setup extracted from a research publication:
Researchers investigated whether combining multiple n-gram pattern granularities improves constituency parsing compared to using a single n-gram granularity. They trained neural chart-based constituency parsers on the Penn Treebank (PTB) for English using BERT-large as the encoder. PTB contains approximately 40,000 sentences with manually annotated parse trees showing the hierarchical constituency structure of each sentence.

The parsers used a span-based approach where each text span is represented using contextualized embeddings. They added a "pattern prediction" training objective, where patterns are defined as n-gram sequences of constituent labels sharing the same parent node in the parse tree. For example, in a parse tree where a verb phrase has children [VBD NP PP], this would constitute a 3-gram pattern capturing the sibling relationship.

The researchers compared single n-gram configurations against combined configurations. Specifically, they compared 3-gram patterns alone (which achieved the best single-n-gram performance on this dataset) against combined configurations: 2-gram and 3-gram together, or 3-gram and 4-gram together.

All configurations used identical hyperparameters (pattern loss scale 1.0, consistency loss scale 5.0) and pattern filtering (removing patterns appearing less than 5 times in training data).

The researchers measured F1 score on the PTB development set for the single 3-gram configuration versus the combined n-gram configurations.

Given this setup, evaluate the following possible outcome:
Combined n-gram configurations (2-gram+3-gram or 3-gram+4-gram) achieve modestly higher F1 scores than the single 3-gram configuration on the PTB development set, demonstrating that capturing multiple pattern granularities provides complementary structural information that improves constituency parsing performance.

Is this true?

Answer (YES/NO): NO